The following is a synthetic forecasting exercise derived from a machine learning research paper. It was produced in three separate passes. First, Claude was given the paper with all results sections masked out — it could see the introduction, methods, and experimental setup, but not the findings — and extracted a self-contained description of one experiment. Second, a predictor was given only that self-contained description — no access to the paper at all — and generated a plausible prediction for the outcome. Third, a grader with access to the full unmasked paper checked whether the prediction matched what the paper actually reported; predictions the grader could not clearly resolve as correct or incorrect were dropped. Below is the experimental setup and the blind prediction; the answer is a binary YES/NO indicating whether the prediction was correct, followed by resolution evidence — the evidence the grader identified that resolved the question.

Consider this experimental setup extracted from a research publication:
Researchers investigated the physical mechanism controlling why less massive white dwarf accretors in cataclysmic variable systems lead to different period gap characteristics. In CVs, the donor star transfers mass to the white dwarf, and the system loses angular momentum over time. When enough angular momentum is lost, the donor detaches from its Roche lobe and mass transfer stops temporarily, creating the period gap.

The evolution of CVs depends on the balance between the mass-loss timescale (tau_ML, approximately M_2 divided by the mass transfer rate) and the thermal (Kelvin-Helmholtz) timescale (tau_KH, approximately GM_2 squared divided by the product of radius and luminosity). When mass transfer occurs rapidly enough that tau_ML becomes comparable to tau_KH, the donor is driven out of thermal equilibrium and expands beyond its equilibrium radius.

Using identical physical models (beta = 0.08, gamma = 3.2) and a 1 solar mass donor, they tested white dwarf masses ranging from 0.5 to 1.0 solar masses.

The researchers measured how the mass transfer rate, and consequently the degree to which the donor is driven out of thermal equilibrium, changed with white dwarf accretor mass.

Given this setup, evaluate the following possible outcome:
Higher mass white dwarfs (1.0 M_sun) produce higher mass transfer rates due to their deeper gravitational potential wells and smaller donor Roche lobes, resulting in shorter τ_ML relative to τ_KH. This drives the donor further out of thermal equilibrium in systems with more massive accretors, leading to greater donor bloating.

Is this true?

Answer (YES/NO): NO